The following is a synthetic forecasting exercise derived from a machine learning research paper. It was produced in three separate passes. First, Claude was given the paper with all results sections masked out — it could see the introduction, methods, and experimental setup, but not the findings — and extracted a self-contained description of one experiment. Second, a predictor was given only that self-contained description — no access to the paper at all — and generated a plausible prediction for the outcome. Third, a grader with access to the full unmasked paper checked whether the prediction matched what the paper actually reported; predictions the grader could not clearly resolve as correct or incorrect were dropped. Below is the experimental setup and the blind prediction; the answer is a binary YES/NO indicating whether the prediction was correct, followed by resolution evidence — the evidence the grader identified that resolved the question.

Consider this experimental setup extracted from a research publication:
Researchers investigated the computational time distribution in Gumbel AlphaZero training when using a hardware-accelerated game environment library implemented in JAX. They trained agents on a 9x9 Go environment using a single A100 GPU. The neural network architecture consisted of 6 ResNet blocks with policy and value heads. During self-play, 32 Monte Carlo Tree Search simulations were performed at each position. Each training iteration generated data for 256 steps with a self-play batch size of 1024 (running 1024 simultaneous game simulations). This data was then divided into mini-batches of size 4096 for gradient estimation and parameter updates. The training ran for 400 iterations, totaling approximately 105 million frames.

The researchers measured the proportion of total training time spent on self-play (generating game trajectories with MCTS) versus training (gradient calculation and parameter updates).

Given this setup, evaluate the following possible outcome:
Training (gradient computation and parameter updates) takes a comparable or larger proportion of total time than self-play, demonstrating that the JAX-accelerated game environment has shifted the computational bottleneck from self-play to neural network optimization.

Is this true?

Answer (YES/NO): NO